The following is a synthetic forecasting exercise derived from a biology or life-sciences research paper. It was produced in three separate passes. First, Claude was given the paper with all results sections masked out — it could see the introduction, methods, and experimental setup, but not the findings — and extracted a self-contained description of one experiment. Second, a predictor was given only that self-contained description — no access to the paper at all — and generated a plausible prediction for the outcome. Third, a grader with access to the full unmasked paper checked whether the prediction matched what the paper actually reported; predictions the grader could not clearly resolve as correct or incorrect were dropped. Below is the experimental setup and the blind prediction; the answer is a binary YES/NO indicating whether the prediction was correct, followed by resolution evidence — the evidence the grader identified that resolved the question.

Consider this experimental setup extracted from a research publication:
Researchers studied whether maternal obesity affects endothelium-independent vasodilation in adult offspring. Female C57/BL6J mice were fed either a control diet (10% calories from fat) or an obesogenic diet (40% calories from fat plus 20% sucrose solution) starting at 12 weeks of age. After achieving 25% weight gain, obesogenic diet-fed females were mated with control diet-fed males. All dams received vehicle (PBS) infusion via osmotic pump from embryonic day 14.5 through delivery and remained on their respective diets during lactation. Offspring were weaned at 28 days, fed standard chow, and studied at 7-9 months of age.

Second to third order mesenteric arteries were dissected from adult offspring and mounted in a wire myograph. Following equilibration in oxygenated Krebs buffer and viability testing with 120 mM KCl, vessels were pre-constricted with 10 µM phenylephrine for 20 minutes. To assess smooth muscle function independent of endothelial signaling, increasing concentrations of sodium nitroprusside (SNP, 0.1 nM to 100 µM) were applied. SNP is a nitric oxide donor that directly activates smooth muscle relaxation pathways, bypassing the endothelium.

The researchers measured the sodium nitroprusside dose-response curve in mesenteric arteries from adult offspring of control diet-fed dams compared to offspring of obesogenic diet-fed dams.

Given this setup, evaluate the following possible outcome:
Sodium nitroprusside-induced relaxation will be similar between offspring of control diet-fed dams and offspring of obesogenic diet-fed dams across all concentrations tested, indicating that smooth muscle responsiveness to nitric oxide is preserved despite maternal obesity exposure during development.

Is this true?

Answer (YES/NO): YES